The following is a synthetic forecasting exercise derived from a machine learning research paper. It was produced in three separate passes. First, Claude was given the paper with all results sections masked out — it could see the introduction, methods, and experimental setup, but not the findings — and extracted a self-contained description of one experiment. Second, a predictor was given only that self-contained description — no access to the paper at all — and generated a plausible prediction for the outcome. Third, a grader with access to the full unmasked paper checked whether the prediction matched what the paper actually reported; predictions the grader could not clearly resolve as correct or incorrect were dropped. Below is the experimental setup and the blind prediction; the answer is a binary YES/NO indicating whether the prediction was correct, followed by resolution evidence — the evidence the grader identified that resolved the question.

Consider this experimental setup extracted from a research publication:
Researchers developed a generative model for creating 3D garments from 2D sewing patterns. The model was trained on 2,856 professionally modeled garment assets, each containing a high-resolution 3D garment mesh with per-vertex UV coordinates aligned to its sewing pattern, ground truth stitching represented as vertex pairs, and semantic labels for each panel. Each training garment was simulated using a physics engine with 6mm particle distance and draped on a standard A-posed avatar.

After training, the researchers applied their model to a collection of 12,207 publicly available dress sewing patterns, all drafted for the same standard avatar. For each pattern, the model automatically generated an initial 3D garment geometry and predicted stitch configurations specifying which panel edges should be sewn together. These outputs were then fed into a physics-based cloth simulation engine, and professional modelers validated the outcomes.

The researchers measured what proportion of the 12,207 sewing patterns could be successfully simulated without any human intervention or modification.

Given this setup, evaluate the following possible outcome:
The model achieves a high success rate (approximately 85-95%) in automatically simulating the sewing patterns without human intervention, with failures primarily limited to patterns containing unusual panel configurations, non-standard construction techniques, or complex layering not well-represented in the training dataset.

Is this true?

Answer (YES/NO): NO